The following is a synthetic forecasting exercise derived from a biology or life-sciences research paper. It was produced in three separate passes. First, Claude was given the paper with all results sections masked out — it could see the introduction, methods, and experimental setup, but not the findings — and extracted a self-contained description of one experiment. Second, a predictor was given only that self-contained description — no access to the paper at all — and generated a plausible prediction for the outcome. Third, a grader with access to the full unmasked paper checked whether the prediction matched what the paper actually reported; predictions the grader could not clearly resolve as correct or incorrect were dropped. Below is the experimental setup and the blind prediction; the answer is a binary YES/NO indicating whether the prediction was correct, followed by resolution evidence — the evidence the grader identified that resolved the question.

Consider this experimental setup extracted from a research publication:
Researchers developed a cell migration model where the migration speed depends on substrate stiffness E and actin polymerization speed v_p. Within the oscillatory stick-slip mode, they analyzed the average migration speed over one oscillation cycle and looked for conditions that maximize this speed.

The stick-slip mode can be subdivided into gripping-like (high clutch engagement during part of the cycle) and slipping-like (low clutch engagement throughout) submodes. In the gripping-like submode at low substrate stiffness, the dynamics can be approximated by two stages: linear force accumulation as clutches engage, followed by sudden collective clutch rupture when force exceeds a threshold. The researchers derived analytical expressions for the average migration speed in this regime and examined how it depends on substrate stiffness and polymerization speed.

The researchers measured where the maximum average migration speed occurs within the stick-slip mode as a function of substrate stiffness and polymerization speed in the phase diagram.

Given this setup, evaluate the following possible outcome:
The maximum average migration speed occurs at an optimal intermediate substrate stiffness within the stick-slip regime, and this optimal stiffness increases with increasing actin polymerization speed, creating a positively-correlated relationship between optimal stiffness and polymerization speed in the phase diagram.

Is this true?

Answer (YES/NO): NO